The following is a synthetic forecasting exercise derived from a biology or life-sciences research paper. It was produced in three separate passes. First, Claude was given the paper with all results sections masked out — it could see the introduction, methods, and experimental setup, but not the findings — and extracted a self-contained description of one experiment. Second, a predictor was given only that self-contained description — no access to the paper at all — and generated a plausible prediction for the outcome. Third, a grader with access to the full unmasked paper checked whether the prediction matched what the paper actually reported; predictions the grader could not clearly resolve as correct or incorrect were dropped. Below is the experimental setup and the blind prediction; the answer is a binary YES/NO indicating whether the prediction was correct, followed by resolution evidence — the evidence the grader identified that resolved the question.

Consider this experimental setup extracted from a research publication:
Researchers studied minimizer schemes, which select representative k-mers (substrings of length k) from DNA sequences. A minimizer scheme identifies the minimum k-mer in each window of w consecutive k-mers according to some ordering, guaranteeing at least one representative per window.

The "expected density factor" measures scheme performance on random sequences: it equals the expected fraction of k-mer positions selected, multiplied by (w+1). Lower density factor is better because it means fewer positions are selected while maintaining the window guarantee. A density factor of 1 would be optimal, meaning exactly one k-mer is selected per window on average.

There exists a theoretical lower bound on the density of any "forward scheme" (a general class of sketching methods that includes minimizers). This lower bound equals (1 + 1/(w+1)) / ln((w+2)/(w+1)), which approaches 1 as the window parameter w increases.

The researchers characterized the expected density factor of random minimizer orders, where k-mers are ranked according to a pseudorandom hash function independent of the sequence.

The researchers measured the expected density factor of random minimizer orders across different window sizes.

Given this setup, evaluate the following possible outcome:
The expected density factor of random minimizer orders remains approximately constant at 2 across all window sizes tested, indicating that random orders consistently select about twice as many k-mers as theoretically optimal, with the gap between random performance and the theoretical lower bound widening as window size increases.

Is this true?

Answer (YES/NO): YES